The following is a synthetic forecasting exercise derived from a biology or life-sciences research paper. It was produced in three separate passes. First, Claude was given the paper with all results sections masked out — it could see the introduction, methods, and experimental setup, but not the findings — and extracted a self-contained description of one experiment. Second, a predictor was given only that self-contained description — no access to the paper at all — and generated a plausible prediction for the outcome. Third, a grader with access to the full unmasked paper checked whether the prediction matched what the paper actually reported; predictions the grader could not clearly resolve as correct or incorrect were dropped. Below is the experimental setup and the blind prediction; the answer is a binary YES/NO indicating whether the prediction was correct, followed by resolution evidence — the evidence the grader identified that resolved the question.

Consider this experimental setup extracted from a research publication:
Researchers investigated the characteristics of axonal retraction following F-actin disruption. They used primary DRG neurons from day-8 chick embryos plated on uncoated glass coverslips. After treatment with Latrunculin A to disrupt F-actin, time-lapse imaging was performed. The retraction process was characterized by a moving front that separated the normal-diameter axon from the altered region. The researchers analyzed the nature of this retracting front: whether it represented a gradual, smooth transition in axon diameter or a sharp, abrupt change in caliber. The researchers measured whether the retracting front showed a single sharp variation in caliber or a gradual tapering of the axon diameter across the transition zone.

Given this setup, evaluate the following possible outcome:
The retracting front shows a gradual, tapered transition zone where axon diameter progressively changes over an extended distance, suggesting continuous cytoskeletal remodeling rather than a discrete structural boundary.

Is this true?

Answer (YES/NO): NO